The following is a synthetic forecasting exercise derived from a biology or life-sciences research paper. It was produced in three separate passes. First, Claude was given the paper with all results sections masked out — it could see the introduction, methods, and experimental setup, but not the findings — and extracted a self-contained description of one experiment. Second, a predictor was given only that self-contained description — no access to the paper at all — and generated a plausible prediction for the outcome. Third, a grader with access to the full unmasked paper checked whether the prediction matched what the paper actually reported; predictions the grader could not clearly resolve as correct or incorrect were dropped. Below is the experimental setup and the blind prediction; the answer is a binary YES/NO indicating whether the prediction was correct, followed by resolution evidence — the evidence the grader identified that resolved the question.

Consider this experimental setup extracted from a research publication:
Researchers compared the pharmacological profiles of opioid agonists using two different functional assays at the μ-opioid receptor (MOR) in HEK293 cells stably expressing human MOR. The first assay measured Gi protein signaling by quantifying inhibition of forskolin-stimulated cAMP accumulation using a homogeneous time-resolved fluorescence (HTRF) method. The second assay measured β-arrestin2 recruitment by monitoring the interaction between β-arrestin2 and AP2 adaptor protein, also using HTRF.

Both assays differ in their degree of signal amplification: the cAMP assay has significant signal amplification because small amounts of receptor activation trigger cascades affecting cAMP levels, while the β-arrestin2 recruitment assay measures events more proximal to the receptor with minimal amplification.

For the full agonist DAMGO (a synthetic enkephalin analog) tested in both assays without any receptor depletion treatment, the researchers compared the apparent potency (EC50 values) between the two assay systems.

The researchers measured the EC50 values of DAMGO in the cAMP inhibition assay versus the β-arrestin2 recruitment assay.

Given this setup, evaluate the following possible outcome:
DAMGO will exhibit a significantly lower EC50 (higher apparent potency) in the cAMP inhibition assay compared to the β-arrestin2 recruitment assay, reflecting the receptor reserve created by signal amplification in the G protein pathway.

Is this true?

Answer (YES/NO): YES